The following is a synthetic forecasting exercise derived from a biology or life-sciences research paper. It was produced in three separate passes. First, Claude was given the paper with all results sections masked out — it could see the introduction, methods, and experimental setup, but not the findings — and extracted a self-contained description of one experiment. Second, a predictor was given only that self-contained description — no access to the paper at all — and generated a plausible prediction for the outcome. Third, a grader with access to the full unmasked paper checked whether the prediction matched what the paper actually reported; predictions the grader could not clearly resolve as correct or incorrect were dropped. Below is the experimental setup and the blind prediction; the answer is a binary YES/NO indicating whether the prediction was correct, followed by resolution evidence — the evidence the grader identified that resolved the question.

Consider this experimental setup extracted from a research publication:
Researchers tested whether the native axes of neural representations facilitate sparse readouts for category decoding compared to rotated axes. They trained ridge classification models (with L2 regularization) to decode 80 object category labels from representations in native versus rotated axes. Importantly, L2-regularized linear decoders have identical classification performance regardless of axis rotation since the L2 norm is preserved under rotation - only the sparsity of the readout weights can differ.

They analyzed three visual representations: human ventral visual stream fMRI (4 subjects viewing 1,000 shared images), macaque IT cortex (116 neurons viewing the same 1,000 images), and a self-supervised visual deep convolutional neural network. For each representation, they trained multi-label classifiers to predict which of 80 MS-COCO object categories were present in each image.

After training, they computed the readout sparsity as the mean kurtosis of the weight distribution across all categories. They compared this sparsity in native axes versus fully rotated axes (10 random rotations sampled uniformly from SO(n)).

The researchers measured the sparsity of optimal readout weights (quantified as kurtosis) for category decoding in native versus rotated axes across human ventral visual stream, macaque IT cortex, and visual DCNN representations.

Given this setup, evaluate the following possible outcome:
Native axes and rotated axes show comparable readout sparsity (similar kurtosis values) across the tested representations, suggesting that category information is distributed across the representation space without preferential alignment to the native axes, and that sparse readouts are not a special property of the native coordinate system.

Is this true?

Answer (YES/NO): NO